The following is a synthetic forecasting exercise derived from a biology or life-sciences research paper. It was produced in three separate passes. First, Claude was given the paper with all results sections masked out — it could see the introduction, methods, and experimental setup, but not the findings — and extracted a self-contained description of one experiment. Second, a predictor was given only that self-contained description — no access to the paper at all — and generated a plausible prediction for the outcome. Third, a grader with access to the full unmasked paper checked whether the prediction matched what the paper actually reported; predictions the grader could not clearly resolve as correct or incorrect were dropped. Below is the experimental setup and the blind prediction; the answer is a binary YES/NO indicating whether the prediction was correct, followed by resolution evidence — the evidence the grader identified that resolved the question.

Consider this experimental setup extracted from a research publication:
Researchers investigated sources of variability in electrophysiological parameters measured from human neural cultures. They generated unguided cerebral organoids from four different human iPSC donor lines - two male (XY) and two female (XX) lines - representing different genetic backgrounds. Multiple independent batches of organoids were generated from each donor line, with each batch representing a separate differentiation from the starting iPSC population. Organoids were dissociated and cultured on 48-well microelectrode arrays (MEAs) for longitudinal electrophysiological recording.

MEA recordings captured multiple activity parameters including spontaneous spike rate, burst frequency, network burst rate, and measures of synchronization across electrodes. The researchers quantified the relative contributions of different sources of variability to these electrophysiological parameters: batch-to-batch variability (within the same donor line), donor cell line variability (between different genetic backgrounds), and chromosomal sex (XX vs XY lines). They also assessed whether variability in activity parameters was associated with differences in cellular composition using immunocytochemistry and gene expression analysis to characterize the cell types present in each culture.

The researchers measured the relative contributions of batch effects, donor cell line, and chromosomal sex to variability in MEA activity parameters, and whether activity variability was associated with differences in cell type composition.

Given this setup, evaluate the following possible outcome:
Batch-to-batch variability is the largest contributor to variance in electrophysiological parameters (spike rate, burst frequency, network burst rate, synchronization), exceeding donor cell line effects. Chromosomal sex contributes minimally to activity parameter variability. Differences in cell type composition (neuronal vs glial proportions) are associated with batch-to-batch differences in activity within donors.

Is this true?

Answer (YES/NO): NO